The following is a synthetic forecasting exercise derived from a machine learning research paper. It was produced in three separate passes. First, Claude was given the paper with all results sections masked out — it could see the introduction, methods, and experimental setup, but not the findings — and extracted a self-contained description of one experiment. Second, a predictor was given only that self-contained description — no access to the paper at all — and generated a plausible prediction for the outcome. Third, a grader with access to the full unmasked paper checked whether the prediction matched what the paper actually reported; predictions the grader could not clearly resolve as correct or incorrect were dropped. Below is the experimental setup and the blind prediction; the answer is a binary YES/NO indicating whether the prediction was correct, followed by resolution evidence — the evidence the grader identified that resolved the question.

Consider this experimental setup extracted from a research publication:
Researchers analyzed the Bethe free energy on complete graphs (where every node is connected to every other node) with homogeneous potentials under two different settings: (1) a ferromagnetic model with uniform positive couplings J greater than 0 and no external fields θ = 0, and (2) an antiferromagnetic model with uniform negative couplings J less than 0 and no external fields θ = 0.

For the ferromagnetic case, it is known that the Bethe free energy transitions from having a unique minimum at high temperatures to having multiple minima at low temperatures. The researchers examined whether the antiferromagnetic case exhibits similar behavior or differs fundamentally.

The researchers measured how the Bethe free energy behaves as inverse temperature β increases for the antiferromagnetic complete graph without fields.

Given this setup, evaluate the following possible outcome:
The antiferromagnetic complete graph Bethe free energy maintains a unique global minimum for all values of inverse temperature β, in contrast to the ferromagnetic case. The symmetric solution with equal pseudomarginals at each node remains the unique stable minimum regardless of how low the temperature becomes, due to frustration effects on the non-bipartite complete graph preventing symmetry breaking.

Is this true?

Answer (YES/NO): YES